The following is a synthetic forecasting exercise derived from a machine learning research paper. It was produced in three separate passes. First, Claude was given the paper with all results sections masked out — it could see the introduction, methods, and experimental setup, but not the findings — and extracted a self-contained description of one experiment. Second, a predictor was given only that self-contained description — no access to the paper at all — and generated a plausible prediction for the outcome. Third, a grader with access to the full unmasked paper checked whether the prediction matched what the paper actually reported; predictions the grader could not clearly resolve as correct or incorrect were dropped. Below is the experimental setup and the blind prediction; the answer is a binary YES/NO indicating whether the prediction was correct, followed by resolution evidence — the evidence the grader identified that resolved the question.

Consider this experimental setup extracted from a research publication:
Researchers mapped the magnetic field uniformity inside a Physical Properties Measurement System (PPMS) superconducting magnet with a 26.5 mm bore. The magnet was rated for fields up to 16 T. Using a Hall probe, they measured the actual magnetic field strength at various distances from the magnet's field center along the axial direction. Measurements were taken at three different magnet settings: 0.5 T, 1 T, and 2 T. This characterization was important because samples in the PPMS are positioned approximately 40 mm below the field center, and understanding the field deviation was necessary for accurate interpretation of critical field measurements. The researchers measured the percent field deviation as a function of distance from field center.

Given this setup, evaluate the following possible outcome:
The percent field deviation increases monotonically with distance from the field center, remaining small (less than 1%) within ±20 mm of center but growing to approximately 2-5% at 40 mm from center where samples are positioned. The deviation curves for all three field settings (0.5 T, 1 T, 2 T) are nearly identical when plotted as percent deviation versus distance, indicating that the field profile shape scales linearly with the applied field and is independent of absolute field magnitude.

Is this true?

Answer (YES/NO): NO